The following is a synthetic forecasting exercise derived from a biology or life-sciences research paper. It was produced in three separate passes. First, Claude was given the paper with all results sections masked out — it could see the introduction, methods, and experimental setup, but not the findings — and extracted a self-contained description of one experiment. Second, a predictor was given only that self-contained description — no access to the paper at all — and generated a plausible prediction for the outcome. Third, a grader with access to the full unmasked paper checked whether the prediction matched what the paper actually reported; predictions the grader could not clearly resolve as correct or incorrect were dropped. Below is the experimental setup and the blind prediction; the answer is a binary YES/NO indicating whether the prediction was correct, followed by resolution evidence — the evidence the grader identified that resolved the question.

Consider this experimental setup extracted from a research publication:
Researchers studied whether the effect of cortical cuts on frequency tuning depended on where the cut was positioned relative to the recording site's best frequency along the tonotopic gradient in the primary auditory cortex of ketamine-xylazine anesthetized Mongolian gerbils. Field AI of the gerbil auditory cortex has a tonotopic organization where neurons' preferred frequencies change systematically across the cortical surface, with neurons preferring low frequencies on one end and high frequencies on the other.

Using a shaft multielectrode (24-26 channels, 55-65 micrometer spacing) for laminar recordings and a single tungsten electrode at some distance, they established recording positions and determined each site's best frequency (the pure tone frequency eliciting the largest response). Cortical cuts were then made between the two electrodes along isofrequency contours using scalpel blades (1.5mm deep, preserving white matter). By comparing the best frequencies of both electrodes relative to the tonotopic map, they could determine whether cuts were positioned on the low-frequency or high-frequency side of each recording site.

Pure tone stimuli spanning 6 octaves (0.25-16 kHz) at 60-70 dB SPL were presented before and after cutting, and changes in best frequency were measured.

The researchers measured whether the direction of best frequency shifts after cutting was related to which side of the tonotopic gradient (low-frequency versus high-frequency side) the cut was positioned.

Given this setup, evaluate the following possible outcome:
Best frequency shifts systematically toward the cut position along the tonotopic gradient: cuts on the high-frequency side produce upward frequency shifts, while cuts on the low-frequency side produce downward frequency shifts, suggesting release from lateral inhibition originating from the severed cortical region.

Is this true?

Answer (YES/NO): NO